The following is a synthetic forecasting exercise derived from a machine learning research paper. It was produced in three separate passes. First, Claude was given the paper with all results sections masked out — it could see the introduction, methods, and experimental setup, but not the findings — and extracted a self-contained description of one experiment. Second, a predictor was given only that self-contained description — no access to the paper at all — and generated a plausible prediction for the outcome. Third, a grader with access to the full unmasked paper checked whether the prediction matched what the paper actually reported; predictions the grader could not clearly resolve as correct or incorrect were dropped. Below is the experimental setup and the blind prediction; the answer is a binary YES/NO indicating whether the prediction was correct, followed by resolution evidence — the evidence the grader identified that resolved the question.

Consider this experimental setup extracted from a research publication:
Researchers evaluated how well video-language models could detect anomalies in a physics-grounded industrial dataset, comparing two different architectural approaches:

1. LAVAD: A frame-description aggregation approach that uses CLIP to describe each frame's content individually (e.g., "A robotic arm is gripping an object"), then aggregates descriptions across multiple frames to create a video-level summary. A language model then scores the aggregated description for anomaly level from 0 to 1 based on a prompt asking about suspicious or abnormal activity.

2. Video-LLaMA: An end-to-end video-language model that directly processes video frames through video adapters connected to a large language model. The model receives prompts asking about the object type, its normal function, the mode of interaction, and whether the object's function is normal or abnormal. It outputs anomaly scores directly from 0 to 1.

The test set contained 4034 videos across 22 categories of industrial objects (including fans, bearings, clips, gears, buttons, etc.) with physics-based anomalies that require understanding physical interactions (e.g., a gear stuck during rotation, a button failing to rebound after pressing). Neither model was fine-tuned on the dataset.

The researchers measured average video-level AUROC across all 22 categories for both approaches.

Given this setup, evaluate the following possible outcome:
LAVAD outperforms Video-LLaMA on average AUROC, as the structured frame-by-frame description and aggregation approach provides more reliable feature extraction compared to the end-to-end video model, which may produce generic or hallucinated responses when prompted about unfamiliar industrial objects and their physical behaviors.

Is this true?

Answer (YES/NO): NO